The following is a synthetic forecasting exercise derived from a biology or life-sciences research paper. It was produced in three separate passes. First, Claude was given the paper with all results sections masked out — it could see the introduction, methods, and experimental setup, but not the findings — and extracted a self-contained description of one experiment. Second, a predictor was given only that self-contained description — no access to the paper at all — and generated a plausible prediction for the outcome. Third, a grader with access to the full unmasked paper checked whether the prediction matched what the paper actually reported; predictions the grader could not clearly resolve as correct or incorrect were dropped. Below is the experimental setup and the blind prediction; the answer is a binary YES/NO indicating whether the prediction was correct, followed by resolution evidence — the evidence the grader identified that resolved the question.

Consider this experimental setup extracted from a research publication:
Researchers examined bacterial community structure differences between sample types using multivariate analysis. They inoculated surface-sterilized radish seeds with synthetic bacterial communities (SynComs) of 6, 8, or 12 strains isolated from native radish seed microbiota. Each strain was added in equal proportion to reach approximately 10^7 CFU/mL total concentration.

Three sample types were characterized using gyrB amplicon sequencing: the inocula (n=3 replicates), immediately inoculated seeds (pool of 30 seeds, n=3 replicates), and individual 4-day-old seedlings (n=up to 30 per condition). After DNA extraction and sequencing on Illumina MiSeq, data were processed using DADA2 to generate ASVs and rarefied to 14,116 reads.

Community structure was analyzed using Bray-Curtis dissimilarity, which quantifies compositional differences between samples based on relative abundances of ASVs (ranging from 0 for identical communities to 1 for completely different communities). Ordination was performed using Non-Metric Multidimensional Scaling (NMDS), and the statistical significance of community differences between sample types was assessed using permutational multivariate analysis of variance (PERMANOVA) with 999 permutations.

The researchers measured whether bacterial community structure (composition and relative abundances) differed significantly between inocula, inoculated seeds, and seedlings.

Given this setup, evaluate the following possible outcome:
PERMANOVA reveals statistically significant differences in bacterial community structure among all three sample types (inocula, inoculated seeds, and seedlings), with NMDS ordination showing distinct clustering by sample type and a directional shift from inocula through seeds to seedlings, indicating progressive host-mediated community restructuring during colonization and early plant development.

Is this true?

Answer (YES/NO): NO